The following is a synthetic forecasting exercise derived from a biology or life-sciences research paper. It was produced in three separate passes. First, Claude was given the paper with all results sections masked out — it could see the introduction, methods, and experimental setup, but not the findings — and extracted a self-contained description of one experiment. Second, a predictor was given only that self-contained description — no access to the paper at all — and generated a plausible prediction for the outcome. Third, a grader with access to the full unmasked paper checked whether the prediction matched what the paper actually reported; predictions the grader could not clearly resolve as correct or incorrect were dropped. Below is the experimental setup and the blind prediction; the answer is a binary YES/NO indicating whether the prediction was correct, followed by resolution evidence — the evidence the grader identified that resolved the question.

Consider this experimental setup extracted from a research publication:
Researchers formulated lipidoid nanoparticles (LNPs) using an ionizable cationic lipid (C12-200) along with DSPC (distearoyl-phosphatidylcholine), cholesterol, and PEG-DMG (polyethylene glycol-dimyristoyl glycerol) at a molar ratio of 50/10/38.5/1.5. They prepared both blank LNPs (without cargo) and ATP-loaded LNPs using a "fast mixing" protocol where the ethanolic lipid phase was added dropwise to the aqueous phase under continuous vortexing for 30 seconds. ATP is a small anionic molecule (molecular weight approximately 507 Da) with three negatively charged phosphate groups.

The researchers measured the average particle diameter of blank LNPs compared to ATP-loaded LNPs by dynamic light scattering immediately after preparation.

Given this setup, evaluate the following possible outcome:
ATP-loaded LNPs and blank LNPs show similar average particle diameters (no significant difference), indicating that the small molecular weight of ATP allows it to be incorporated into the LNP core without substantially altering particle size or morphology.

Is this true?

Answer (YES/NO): YES